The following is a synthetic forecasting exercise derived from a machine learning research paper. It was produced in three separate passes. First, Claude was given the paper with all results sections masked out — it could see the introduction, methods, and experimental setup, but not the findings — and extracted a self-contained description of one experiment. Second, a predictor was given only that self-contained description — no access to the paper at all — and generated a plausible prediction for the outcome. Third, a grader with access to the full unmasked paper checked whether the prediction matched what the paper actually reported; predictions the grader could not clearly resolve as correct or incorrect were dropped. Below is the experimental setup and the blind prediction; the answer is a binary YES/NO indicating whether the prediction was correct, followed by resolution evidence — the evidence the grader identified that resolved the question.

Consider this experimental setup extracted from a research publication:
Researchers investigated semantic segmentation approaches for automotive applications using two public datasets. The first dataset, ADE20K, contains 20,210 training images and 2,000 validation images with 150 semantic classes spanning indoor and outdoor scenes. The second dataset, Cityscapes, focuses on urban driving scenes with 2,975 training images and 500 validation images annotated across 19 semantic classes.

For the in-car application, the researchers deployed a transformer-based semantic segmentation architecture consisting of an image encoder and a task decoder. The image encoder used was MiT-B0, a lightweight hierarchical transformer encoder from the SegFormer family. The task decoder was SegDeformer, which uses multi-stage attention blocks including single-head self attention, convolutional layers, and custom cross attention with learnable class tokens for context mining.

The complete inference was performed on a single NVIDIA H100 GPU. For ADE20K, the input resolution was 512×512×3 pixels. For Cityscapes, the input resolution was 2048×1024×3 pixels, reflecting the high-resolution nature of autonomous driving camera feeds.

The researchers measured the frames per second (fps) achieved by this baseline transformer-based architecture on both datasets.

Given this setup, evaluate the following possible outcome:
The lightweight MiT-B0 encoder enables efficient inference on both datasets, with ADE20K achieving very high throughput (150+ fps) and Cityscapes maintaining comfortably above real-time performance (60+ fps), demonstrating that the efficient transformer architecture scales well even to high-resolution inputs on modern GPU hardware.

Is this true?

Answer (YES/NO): NO